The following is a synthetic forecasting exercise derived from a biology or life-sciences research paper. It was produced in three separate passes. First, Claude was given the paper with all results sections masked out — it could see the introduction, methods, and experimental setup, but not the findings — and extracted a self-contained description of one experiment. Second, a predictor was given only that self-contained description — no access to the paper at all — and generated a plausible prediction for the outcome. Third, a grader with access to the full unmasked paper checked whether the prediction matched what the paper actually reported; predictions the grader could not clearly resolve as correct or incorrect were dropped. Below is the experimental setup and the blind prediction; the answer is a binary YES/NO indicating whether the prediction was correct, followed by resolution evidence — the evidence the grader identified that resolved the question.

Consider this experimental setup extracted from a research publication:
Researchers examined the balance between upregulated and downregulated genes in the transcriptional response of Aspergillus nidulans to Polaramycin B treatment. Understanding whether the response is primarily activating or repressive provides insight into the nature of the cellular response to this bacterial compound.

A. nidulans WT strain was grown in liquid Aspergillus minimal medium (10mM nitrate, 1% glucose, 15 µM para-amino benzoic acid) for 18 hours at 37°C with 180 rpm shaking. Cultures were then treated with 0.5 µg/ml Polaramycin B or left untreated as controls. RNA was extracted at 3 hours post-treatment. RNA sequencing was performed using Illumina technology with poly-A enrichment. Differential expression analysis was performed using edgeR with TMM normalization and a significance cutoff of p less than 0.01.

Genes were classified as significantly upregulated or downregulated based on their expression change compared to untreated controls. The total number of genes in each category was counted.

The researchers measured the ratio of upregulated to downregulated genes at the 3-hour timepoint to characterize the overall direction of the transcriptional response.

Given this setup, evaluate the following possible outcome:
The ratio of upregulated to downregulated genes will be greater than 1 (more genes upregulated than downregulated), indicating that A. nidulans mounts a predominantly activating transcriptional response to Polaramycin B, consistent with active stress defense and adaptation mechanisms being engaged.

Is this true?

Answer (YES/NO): NO